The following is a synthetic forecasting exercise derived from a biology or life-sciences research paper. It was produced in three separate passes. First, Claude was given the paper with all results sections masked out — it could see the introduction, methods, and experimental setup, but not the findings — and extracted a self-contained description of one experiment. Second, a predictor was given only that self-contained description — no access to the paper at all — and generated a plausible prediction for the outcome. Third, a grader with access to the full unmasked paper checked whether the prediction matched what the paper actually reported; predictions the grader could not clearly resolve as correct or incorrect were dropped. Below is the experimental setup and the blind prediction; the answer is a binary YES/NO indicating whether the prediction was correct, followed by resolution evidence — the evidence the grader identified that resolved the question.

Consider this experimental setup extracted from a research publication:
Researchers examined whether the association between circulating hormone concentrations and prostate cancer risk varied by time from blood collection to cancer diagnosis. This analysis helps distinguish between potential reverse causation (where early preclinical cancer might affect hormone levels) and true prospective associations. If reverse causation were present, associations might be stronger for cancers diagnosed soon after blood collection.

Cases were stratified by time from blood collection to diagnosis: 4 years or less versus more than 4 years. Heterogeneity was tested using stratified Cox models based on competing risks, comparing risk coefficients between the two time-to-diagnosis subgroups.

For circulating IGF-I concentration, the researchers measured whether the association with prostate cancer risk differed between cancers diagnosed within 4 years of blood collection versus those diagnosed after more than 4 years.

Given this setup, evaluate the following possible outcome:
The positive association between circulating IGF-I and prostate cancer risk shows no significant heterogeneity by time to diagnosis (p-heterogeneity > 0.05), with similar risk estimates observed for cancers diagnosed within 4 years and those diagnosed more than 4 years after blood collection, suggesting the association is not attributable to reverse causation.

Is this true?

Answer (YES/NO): YES